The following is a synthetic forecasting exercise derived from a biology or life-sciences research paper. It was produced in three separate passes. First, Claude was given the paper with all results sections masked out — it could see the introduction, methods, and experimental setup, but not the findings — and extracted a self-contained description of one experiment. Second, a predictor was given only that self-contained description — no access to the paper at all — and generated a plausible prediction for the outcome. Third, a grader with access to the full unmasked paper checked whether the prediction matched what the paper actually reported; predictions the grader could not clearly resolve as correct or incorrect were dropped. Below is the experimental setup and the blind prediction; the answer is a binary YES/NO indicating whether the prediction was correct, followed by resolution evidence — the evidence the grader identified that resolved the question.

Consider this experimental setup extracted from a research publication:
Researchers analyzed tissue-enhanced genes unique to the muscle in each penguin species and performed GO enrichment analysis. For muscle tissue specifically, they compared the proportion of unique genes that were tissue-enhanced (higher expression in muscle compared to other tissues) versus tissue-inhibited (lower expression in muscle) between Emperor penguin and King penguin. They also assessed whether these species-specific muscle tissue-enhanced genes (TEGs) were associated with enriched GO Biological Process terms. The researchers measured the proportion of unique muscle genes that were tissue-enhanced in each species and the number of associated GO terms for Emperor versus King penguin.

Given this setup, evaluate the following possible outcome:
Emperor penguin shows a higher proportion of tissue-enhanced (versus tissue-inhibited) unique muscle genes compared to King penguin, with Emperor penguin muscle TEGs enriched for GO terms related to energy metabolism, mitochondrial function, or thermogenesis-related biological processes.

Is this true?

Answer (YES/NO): NO